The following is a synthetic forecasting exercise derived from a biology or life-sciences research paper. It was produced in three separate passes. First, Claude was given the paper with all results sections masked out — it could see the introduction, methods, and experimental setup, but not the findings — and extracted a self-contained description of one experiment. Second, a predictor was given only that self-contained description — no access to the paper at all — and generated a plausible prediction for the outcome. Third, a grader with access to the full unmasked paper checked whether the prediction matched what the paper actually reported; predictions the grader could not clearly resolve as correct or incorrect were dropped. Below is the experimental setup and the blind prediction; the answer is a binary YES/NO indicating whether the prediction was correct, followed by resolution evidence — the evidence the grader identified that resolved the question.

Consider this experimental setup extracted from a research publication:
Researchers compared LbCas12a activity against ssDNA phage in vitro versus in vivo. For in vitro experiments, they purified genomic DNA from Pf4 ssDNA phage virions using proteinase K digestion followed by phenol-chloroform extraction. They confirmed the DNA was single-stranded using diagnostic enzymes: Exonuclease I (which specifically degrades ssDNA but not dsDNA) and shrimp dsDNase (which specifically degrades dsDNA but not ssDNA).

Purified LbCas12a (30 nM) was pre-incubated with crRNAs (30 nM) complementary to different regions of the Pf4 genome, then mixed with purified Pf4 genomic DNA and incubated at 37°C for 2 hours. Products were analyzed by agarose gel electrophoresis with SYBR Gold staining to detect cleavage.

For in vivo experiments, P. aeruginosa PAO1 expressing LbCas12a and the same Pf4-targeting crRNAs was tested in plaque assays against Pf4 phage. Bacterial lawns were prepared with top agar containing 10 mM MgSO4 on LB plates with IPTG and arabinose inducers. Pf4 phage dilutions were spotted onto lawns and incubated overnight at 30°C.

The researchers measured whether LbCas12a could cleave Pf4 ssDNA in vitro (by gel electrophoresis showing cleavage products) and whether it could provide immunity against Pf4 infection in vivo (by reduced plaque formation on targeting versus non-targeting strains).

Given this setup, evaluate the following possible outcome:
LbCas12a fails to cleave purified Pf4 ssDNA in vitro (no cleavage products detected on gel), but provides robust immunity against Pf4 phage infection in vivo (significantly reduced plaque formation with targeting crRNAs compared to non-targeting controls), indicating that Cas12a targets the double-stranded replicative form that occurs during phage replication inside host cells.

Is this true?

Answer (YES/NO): YES